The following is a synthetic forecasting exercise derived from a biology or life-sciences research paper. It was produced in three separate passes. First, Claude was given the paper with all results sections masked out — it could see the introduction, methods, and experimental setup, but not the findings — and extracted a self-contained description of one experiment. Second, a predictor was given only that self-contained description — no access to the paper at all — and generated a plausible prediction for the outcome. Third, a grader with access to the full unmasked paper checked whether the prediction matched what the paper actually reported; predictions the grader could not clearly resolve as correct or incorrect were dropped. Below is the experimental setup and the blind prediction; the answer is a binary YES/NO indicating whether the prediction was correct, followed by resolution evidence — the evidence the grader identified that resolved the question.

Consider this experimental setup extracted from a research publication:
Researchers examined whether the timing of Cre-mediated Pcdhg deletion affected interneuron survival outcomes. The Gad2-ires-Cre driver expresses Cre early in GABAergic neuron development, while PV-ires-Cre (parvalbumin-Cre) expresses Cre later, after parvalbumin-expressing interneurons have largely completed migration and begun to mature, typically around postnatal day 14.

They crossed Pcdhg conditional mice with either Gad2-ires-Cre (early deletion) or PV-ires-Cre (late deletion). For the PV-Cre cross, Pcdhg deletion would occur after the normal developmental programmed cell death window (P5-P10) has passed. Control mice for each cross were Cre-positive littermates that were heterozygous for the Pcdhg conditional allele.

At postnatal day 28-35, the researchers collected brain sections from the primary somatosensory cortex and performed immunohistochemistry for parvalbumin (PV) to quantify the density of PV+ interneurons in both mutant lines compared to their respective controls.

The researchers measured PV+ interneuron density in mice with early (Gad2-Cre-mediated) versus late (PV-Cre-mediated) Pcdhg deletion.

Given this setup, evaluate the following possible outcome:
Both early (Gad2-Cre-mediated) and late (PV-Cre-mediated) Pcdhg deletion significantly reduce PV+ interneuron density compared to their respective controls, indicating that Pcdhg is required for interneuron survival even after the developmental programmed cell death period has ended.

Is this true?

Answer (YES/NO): NO